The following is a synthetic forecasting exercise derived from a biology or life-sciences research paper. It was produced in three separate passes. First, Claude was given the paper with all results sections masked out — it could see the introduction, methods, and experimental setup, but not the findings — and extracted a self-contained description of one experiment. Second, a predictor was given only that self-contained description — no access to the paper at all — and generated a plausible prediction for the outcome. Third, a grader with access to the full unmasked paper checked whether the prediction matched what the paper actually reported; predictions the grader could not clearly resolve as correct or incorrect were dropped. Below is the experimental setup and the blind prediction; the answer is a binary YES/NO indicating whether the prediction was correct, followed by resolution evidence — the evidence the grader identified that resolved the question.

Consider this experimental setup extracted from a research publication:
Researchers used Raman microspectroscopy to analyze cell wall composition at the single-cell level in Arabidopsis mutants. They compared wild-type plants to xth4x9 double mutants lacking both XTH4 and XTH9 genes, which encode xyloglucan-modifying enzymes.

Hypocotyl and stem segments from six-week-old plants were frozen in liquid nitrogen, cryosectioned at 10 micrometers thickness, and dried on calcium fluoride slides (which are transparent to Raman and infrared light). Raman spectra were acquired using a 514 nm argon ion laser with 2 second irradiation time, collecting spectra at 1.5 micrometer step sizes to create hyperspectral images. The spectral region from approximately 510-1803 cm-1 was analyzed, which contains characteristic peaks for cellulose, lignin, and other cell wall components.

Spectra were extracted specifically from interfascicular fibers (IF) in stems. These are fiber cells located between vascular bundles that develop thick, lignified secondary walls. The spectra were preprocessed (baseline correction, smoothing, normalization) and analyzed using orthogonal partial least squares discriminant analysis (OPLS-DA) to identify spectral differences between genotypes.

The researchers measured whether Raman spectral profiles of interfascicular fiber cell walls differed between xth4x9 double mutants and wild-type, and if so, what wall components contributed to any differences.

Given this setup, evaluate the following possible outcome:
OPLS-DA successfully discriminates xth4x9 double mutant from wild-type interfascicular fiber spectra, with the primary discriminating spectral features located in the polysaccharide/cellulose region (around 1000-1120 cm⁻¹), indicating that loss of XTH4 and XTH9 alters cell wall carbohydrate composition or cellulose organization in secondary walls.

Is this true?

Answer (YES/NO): NO